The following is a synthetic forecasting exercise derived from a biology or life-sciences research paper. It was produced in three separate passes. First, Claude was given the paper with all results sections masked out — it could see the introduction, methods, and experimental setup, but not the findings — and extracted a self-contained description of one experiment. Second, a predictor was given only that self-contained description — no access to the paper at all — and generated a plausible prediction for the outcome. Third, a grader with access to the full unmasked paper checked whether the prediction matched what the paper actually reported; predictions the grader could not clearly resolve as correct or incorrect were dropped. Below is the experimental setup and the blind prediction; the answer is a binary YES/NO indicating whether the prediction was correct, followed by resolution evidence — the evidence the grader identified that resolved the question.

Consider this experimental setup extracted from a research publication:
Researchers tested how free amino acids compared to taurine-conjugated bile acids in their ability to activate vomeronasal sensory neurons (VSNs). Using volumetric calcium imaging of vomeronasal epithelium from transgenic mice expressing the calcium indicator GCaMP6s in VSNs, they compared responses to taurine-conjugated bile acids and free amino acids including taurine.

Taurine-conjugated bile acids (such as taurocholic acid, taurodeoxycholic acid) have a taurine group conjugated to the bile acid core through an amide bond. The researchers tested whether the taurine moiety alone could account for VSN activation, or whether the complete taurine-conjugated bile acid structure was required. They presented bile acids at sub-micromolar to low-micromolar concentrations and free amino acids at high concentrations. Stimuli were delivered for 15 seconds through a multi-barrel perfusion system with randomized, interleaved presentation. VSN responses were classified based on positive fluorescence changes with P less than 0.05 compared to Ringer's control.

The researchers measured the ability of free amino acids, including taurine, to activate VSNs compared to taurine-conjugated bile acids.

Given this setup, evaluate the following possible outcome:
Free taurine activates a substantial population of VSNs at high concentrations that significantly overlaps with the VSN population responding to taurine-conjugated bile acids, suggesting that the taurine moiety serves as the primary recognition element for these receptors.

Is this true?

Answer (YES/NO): NO